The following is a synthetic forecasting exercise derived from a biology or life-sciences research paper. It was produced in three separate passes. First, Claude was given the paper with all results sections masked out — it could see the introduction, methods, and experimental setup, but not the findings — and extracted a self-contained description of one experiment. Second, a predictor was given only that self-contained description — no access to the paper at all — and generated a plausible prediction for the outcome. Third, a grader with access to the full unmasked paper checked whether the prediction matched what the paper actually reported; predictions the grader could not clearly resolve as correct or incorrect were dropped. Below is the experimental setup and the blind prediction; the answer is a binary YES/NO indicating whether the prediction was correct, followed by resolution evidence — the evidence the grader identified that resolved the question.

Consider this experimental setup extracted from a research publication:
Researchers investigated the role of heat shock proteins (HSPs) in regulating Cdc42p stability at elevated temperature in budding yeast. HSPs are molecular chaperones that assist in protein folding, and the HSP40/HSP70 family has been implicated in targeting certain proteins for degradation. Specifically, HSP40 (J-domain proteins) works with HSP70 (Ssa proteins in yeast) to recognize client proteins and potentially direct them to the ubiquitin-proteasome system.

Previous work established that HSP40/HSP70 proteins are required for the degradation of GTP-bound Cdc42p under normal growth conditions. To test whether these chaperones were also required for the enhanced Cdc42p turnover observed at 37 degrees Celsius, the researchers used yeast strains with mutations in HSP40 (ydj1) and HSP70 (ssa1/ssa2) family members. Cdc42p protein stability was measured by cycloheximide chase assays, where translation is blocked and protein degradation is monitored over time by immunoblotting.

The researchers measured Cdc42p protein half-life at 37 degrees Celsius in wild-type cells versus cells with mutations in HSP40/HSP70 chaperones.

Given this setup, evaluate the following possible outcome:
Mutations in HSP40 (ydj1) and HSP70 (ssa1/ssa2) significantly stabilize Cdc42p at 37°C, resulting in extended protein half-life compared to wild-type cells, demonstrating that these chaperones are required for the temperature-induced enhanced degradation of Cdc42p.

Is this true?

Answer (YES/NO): YES